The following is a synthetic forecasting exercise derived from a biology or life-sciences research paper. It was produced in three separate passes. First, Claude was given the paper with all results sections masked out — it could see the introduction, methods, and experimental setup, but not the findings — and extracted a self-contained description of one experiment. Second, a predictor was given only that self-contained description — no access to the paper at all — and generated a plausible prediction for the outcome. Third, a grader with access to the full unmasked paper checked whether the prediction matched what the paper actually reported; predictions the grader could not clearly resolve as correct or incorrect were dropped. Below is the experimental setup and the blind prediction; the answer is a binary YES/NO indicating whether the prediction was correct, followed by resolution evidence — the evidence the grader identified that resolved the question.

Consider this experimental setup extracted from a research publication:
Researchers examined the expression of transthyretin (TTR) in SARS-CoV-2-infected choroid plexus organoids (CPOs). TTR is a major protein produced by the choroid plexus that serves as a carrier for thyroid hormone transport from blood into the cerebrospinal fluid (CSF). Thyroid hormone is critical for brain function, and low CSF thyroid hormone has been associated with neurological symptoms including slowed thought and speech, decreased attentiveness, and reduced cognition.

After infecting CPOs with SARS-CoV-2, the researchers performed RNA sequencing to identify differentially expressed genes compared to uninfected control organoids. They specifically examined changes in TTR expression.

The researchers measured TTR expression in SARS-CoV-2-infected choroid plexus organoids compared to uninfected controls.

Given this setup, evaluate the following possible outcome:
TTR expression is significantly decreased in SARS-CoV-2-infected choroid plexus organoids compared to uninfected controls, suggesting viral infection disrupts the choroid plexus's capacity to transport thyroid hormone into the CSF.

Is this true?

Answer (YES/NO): YES